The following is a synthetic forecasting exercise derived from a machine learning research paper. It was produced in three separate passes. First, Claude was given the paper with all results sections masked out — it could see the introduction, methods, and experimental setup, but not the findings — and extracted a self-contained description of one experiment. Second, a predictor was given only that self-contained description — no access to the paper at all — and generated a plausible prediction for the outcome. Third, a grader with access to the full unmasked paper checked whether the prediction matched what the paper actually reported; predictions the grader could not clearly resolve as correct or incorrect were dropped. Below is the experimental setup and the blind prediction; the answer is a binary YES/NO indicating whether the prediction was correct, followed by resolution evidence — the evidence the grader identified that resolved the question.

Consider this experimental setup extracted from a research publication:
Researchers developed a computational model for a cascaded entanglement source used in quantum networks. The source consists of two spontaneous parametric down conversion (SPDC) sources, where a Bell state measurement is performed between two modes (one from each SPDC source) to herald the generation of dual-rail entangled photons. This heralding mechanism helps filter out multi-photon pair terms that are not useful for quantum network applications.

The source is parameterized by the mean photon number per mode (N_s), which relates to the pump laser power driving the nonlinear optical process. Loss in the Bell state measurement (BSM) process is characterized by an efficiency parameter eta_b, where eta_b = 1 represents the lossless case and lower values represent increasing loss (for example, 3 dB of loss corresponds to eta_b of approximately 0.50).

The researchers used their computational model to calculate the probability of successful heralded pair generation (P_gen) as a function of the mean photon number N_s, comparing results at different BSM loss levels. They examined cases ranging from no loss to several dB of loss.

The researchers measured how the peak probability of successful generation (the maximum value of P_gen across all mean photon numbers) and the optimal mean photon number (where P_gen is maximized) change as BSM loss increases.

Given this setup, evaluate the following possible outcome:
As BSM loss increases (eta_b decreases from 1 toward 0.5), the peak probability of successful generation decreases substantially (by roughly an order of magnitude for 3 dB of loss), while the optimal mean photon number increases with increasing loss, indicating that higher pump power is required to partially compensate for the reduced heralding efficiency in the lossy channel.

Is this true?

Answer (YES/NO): NO